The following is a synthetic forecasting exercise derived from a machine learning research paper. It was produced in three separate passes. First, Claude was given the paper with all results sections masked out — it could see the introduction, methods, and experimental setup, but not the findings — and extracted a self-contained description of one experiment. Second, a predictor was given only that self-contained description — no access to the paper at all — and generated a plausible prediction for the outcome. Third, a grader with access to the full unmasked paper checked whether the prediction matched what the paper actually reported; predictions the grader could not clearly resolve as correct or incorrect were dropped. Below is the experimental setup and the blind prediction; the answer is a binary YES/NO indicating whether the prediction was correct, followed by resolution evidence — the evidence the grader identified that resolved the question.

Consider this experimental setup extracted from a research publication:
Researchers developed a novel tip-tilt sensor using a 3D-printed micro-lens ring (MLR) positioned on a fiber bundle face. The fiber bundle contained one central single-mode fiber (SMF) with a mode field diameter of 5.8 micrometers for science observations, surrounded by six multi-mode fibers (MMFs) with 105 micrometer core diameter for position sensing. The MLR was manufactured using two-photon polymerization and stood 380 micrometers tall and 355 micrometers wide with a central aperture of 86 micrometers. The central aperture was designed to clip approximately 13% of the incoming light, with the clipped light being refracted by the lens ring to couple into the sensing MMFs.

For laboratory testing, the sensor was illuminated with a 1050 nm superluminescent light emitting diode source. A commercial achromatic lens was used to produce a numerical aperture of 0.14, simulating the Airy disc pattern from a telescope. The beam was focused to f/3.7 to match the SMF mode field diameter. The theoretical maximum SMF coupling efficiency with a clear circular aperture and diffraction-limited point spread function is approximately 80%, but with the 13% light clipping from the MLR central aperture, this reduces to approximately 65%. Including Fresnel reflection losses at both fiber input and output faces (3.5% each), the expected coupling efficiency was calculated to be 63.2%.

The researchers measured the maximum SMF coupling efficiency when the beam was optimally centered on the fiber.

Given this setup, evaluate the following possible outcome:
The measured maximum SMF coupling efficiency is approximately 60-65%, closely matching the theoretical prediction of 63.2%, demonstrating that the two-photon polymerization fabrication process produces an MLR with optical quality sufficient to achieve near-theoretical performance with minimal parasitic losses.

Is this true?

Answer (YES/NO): NO